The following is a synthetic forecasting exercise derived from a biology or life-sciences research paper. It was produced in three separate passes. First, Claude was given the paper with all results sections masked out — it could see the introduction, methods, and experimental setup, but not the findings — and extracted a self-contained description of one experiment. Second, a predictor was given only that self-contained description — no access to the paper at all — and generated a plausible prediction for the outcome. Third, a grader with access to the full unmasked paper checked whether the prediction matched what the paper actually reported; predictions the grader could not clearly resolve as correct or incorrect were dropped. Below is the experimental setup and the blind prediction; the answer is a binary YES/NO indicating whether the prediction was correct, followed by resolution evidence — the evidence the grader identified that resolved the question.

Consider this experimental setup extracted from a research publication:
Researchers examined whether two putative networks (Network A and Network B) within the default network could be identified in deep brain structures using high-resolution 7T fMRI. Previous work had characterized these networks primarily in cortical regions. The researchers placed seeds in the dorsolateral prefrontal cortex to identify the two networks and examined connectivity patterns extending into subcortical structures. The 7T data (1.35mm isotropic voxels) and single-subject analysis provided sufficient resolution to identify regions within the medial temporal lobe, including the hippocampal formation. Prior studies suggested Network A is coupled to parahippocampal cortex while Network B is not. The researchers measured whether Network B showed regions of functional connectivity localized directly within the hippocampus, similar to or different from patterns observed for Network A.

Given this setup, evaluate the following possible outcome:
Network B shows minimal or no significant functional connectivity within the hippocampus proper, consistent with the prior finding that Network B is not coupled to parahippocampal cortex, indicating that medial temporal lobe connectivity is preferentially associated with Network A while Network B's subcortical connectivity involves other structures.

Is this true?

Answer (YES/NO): YES